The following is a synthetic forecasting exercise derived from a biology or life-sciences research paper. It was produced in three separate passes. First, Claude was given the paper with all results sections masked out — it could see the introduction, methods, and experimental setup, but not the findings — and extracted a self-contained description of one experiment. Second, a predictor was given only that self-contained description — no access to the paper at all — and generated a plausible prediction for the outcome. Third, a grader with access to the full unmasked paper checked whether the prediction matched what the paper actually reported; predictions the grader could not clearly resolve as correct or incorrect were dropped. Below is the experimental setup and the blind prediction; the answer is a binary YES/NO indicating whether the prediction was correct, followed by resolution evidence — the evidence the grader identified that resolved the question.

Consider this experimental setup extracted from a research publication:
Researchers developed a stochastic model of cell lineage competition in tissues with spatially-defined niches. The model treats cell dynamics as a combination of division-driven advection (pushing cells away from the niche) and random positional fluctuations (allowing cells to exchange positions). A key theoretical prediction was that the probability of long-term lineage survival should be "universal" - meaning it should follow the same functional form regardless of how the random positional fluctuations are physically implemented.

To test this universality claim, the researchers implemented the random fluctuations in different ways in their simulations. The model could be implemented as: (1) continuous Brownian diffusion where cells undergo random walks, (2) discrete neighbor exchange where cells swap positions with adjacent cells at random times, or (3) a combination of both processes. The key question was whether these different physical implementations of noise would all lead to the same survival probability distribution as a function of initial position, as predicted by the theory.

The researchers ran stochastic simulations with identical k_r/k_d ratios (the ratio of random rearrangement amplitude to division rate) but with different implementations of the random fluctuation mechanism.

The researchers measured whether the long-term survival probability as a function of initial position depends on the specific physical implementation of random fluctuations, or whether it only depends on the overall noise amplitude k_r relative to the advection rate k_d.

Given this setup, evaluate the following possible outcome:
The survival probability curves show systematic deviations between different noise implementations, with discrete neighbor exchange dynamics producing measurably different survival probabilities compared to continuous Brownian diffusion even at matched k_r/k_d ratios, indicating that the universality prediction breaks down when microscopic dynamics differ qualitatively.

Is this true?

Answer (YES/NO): NO